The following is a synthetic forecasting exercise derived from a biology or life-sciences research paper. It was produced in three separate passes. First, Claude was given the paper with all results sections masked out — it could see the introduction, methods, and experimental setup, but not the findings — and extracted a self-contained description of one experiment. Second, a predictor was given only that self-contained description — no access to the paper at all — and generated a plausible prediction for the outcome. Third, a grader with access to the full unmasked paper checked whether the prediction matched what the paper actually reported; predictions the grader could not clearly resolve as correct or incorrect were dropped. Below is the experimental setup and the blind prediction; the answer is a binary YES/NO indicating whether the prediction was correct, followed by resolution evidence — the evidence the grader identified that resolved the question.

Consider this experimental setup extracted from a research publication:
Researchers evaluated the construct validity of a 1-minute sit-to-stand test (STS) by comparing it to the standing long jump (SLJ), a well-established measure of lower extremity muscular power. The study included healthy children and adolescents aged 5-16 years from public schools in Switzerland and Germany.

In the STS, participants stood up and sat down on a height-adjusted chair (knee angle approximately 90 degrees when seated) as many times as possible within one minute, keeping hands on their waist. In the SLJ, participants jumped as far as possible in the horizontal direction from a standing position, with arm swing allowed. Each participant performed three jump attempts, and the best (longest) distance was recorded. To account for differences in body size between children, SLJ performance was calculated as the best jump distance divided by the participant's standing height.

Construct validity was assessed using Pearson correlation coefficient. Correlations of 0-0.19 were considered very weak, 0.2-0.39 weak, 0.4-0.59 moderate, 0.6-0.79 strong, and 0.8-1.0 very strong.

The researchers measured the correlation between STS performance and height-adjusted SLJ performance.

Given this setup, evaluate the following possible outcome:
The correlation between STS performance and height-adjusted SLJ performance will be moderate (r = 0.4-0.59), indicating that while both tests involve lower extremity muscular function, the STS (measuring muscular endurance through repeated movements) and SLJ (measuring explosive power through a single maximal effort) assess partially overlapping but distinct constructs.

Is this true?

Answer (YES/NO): YES